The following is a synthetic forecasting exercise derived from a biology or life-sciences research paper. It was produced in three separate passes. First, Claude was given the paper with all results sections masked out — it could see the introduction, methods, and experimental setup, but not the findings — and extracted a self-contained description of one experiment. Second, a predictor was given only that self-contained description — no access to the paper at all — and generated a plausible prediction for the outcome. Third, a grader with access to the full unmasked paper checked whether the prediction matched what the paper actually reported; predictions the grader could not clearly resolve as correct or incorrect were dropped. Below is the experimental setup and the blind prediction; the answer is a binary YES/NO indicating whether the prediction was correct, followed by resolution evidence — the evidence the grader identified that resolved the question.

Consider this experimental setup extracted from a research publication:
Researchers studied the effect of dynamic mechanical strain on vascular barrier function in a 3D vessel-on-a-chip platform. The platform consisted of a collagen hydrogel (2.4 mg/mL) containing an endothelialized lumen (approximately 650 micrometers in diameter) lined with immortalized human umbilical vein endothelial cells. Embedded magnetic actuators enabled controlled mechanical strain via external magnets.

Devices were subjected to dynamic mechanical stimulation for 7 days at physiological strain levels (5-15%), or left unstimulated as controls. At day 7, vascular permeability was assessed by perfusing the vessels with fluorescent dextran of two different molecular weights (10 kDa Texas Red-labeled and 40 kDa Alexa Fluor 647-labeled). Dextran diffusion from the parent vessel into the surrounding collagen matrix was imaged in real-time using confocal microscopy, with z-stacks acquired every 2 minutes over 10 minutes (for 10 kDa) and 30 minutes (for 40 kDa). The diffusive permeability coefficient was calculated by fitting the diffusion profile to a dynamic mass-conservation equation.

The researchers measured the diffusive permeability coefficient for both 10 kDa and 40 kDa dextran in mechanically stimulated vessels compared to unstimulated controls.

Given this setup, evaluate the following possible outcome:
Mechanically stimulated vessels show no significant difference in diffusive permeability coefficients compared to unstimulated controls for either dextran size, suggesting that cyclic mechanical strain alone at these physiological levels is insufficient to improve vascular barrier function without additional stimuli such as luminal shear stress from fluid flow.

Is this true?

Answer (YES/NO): NO